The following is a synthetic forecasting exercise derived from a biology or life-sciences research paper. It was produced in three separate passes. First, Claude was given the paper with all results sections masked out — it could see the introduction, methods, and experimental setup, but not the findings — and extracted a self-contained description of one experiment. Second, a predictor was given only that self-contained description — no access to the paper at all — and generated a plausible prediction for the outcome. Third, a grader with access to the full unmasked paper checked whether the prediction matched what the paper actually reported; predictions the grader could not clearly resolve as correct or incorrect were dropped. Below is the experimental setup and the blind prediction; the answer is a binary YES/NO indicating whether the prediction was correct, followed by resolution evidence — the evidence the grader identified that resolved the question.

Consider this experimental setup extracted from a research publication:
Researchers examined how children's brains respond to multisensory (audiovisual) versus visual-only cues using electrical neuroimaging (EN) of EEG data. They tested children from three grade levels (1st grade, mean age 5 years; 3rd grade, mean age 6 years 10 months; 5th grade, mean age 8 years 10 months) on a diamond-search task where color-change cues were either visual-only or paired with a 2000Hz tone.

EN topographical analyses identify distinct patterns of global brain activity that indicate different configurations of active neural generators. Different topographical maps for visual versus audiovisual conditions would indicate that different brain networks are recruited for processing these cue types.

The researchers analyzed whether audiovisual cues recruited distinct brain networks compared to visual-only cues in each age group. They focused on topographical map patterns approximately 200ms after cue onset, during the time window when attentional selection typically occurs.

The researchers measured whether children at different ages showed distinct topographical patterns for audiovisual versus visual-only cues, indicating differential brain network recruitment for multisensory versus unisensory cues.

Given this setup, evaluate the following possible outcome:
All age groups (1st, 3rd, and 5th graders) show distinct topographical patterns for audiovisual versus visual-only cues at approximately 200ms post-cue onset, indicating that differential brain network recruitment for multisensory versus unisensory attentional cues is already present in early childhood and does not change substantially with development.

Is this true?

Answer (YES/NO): NO